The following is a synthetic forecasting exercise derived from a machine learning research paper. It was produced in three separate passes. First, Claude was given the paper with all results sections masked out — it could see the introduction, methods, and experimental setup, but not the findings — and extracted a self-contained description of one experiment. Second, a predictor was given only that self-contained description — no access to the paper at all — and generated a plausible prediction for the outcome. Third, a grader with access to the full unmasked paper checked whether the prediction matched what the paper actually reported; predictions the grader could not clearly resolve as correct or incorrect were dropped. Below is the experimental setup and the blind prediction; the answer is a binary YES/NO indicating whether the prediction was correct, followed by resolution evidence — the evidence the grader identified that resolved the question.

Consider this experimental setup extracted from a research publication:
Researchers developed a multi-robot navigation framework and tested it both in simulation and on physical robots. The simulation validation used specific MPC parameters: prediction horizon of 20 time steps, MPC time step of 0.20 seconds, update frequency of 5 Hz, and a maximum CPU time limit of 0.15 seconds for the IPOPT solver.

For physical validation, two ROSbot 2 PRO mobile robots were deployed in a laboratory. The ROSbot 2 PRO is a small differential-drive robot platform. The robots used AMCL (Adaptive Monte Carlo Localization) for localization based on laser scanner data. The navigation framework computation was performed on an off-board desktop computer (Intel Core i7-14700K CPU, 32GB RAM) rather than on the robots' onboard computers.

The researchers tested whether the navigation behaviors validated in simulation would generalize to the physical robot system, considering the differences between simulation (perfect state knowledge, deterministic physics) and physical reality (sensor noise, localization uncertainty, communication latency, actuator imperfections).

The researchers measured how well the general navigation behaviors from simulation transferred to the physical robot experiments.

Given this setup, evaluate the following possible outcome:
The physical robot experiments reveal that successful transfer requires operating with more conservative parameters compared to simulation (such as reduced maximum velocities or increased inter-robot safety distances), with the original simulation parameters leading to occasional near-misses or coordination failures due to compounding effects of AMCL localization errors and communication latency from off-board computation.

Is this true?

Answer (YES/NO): NO